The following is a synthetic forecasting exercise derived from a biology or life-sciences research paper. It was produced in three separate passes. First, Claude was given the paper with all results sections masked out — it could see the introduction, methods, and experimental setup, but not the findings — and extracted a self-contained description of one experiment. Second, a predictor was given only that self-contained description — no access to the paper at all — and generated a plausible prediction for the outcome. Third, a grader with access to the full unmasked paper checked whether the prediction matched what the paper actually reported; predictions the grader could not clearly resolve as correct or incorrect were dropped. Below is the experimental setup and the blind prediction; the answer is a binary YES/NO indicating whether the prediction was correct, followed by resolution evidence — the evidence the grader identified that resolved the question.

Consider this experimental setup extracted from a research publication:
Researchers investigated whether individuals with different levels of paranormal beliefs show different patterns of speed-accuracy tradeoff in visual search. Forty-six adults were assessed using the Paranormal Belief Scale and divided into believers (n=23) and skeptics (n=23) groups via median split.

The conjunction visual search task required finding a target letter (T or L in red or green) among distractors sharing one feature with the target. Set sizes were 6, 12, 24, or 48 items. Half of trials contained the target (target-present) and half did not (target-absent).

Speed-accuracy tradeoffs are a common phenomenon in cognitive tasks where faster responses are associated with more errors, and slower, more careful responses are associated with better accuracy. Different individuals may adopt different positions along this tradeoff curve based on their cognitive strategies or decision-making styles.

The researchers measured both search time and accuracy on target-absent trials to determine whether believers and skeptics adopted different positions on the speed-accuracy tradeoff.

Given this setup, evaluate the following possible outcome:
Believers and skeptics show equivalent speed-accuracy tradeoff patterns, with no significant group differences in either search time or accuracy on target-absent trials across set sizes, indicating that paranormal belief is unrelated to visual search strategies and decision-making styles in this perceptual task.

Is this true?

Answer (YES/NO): NO